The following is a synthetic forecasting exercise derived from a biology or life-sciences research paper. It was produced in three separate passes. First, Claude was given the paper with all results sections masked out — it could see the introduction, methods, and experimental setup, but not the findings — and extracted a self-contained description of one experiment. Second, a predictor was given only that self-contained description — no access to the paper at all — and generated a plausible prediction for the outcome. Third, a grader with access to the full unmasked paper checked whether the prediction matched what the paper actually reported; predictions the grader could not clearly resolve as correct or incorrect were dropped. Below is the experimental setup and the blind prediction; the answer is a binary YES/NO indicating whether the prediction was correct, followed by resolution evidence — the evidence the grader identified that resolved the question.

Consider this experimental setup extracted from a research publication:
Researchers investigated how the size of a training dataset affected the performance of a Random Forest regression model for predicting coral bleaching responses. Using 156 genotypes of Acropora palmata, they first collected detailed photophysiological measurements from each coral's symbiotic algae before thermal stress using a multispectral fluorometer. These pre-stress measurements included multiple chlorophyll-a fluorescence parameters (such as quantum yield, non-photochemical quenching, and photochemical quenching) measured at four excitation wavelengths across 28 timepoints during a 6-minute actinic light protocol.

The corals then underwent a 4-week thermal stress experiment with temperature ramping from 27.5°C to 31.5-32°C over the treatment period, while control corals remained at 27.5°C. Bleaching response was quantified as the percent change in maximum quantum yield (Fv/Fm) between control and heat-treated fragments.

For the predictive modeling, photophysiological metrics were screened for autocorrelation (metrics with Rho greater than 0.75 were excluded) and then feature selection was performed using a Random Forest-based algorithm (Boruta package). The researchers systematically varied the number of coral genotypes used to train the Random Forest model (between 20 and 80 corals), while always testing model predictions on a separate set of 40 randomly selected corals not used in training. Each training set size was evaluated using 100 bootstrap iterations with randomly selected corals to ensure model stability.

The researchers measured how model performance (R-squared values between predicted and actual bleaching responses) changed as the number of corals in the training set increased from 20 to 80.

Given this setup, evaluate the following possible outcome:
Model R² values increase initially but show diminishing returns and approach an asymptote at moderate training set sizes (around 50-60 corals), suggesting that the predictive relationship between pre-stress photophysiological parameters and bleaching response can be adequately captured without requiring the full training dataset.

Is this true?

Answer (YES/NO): NO